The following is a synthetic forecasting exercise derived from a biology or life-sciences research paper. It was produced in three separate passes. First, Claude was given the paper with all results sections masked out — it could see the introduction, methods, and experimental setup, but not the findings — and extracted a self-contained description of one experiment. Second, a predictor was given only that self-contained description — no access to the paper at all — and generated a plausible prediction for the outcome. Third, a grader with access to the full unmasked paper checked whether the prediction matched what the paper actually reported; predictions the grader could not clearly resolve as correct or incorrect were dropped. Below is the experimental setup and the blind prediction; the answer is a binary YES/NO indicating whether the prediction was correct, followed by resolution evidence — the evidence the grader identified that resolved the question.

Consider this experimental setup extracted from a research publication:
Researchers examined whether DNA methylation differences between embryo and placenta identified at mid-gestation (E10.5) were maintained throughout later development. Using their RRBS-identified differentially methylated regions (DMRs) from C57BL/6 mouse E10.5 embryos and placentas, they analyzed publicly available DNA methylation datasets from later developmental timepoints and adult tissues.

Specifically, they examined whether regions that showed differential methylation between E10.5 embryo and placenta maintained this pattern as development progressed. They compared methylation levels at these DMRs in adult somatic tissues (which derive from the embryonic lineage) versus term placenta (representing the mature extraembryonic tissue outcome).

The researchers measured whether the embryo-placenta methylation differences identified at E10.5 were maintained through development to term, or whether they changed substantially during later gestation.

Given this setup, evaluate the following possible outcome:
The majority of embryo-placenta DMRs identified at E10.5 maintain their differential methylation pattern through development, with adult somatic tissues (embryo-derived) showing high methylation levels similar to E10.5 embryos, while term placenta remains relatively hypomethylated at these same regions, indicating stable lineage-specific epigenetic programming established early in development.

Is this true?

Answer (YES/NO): YES